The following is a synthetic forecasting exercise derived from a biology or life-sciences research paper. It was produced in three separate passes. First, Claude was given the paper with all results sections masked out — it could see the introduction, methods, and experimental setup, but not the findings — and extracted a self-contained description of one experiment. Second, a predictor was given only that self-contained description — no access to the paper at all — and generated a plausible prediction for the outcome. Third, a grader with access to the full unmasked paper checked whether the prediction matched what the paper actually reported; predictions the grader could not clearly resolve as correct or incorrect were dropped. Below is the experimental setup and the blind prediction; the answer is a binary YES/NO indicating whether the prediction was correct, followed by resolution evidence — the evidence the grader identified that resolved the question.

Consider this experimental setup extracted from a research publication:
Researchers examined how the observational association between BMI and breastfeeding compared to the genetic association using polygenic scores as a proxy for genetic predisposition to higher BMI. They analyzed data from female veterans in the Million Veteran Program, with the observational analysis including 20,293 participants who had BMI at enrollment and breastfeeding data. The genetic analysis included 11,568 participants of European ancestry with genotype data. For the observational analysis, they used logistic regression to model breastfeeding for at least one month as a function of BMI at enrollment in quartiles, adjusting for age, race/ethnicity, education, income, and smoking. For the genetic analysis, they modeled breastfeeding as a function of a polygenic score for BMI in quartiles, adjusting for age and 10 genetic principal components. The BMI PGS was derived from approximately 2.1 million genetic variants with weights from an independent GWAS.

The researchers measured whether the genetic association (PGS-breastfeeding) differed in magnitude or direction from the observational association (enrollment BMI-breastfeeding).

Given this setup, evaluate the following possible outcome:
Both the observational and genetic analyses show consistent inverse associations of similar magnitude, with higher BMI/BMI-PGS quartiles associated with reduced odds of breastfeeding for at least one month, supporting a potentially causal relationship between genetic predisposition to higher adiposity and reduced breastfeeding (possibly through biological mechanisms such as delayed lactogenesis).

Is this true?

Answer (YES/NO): NO